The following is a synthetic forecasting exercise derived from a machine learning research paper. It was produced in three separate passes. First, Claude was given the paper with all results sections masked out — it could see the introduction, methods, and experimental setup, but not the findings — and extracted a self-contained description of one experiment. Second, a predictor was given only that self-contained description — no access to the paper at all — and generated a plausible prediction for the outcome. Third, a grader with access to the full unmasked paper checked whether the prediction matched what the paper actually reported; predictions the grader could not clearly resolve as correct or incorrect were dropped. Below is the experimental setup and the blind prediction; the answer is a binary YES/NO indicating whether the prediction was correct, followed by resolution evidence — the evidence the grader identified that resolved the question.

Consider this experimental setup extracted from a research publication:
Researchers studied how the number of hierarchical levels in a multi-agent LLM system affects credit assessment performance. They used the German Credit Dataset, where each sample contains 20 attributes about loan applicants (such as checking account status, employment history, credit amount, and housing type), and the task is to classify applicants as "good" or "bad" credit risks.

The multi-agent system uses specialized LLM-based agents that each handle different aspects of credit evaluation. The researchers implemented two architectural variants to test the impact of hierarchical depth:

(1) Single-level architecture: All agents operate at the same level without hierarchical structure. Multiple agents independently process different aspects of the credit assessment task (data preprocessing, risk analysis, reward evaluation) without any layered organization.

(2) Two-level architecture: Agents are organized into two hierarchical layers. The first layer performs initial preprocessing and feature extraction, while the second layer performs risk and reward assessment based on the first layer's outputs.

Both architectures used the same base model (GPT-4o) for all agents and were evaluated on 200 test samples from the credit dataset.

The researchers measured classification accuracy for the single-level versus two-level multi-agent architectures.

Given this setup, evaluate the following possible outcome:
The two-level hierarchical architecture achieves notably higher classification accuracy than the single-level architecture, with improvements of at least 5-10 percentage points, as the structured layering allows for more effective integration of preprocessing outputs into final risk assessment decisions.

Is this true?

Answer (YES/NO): YES